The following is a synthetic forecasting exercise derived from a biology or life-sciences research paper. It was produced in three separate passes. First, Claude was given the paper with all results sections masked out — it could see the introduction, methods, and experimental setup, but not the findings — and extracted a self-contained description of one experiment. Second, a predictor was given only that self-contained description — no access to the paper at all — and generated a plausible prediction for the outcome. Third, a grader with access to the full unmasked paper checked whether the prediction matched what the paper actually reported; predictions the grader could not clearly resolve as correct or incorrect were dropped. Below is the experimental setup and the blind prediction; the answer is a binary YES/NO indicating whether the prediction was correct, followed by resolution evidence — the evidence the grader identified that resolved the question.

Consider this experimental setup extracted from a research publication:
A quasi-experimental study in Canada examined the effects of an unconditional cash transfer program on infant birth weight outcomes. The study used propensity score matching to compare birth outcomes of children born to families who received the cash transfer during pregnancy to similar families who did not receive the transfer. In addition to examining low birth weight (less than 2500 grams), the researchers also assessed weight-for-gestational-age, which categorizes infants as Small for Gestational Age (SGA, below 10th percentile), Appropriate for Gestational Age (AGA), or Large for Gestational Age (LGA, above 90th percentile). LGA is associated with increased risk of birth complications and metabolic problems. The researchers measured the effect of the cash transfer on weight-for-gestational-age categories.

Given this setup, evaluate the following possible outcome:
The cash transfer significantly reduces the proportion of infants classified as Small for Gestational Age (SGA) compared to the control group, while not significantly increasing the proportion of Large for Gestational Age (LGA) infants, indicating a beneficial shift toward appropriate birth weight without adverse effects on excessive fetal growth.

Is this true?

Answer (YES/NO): NO